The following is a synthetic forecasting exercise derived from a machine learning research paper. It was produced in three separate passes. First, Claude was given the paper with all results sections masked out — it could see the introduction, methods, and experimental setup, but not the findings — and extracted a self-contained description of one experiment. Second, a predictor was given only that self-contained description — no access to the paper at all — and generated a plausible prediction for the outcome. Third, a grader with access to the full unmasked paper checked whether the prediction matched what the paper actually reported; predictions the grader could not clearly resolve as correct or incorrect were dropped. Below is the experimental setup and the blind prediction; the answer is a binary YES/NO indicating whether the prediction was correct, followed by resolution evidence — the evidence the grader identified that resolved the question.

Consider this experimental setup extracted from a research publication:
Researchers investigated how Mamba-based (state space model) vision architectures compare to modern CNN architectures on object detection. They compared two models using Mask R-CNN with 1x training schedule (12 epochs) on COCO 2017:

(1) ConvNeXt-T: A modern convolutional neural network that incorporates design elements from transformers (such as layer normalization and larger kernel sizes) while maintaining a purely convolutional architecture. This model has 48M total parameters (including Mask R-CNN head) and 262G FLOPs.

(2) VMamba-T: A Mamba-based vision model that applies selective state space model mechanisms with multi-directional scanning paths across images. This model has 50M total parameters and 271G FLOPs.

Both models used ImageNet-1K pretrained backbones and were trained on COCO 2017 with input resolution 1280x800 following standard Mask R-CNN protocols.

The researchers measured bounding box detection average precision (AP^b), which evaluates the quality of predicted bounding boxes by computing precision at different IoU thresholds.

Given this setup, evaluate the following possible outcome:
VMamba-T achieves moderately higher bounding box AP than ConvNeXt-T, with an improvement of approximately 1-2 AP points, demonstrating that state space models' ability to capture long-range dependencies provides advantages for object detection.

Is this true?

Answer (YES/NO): NO